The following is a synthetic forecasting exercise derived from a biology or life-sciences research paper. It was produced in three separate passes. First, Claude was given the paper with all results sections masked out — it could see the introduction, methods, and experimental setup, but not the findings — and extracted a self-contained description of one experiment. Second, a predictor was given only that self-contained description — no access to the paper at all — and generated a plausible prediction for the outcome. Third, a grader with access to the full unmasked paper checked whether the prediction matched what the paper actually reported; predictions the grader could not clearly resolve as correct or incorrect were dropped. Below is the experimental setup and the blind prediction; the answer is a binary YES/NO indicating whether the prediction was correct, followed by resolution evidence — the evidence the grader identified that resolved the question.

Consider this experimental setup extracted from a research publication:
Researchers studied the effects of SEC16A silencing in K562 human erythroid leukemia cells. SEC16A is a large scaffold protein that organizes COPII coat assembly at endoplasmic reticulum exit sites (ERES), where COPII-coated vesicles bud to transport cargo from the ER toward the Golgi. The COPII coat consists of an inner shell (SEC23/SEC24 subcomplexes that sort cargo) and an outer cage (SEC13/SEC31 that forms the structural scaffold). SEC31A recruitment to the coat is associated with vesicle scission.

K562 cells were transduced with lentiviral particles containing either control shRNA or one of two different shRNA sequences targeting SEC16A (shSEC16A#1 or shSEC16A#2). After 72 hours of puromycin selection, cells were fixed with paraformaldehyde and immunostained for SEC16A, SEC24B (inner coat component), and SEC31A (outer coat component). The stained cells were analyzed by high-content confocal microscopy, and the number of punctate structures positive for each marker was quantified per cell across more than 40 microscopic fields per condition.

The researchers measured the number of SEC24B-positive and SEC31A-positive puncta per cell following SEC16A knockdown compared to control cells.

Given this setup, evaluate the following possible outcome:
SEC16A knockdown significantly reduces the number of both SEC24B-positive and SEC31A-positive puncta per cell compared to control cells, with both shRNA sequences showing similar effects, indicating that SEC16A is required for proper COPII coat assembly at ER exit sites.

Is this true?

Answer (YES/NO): NO